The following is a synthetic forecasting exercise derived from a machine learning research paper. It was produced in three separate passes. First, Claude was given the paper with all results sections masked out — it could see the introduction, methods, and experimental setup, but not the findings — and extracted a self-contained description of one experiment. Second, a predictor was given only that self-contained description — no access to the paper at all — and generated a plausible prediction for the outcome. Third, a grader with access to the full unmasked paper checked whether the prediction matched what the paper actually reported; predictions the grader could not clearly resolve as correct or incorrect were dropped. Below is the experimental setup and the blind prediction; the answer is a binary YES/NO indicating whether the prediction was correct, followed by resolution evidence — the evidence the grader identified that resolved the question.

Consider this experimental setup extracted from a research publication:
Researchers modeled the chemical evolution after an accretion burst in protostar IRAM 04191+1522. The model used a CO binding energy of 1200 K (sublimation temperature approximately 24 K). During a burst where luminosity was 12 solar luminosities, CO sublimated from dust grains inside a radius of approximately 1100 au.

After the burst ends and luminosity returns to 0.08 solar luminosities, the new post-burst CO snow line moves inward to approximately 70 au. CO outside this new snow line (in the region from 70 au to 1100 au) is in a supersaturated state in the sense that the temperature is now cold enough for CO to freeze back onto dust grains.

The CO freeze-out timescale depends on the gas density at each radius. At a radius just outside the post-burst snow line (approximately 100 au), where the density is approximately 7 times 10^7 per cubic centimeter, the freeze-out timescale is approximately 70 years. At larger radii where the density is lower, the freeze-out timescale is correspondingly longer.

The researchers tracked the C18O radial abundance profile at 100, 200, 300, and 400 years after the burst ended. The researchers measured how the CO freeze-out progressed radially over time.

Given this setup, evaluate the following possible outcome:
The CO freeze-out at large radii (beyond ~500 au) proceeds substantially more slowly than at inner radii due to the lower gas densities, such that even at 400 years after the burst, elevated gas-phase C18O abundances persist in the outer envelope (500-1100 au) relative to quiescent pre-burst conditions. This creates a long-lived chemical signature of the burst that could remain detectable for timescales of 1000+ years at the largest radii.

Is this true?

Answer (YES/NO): NO